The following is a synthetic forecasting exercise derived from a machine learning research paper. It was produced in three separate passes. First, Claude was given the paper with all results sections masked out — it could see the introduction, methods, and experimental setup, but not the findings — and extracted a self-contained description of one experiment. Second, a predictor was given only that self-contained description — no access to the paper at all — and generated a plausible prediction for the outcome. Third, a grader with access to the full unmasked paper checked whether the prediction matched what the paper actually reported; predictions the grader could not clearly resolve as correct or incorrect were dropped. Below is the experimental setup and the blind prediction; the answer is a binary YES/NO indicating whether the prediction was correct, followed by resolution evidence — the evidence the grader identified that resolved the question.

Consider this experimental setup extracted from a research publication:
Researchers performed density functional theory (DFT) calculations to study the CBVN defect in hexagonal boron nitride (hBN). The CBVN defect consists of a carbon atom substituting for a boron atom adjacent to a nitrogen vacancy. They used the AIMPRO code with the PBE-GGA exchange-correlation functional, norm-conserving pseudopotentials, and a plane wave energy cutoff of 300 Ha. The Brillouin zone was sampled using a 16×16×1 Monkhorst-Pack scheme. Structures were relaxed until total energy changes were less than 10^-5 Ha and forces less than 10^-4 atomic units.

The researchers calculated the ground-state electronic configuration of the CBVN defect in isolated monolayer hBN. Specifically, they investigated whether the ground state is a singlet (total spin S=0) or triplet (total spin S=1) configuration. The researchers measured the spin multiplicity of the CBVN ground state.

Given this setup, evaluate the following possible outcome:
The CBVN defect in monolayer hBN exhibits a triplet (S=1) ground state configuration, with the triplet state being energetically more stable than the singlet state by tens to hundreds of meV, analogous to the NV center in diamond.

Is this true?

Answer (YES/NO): NO